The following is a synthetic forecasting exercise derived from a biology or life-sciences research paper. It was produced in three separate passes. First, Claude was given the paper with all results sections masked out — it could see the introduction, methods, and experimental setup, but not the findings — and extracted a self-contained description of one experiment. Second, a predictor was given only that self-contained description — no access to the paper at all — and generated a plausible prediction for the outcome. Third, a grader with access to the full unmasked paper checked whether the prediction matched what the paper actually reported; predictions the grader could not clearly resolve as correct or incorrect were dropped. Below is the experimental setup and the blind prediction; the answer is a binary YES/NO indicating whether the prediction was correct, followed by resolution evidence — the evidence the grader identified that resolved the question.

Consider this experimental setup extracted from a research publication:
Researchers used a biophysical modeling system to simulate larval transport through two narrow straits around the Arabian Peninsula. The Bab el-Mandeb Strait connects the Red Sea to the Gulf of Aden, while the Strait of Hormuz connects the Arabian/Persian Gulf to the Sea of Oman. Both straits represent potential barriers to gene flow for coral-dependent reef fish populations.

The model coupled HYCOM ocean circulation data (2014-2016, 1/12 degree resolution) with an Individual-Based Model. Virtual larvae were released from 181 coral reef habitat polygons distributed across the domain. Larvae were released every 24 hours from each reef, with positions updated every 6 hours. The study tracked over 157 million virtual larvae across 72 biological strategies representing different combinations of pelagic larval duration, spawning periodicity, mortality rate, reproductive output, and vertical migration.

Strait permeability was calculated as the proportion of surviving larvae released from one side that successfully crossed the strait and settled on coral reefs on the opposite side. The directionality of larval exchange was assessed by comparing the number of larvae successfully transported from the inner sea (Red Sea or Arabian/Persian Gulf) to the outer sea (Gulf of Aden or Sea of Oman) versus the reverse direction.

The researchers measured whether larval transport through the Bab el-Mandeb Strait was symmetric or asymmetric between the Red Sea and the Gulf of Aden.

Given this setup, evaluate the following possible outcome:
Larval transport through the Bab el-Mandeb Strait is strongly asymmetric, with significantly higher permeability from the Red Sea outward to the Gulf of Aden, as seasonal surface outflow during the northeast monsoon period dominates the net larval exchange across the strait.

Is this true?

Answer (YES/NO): NO